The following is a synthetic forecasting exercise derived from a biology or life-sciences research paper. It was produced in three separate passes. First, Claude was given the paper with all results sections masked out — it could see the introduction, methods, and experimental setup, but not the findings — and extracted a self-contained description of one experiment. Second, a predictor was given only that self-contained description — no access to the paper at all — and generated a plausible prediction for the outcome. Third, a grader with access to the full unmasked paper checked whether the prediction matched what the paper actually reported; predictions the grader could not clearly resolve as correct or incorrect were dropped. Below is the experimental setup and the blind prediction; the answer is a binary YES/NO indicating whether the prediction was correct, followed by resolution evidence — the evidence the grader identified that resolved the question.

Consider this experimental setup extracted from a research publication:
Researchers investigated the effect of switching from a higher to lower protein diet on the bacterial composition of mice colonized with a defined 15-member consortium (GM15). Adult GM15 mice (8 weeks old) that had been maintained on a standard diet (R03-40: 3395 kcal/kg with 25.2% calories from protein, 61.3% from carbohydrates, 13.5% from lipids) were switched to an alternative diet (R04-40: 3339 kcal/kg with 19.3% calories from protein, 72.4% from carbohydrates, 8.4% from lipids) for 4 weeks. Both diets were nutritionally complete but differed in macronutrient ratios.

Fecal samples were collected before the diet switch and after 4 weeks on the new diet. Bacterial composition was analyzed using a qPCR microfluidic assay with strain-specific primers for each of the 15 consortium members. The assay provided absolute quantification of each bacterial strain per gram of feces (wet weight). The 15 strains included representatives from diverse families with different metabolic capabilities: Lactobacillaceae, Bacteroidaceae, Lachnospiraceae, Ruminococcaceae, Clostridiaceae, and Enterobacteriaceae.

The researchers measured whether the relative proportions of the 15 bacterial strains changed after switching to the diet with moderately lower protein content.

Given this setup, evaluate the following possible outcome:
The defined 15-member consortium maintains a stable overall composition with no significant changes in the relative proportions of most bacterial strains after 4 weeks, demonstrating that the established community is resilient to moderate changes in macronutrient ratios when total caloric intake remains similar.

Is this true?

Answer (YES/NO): YES